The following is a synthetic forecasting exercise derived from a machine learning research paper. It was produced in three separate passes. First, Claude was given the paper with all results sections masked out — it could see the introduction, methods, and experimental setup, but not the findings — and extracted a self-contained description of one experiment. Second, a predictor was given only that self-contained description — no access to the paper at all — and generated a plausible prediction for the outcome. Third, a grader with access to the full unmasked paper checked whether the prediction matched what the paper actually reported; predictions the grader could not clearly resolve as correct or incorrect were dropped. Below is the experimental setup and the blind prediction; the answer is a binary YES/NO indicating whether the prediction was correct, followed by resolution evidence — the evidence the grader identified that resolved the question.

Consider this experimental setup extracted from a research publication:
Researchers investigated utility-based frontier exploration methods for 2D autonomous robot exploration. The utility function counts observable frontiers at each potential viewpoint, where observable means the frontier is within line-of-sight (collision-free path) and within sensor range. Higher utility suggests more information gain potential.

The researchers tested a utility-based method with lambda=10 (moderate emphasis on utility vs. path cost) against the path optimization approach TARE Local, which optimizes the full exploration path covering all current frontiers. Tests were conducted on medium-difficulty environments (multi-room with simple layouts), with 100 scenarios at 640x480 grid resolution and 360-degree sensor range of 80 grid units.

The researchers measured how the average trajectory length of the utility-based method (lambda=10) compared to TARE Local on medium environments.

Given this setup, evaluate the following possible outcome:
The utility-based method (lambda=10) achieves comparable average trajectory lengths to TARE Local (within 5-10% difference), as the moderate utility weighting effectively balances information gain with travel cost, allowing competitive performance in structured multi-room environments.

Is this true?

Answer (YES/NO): NO